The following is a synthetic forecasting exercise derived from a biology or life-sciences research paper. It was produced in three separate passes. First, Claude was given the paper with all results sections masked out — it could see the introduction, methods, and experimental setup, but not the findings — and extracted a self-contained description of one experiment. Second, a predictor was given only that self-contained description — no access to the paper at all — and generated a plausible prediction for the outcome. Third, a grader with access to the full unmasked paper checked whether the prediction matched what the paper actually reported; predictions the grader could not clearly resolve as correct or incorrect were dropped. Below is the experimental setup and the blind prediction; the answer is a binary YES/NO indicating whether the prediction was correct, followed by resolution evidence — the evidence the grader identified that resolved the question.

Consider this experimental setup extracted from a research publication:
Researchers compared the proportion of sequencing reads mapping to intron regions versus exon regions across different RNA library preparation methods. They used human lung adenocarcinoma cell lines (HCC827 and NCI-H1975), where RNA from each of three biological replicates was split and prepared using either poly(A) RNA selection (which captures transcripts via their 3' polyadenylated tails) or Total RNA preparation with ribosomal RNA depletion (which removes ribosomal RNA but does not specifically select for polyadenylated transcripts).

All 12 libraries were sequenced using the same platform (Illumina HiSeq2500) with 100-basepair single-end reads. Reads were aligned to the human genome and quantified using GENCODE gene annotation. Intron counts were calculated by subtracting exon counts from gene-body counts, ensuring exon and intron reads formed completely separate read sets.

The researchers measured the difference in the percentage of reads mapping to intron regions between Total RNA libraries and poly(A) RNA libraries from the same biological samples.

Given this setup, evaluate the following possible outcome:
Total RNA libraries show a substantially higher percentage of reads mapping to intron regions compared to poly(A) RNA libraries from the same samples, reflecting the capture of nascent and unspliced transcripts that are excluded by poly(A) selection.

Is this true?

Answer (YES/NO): YES